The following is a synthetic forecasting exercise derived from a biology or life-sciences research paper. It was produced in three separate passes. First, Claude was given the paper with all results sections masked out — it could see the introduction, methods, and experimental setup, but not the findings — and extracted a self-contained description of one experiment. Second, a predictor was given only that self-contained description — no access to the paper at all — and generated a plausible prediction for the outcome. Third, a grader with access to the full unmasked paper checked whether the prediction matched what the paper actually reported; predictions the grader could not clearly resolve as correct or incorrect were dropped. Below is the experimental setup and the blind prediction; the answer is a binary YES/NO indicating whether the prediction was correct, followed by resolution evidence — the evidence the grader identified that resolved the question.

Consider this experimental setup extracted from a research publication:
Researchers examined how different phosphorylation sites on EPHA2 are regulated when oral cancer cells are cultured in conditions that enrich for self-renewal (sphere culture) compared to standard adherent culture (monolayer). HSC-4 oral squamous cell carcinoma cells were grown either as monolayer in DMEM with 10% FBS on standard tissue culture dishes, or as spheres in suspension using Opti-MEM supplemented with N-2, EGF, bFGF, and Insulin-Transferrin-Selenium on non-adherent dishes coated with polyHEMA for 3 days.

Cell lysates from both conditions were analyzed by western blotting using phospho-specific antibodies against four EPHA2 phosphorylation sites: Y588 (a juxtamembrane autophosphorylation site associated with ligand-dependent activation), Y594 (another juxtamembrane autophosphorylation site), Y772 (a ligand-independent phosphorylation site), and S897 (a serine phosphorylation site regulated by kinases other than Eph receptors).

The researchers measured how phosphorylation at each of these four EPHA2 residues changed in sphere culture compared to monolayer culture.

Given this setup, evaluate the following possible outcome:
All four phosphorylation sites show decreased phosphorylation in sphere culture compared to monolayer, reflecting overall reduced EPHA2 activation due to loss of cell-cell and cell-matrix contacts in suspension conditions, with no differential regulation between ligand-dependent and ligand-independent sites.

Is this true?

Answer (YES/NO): NO